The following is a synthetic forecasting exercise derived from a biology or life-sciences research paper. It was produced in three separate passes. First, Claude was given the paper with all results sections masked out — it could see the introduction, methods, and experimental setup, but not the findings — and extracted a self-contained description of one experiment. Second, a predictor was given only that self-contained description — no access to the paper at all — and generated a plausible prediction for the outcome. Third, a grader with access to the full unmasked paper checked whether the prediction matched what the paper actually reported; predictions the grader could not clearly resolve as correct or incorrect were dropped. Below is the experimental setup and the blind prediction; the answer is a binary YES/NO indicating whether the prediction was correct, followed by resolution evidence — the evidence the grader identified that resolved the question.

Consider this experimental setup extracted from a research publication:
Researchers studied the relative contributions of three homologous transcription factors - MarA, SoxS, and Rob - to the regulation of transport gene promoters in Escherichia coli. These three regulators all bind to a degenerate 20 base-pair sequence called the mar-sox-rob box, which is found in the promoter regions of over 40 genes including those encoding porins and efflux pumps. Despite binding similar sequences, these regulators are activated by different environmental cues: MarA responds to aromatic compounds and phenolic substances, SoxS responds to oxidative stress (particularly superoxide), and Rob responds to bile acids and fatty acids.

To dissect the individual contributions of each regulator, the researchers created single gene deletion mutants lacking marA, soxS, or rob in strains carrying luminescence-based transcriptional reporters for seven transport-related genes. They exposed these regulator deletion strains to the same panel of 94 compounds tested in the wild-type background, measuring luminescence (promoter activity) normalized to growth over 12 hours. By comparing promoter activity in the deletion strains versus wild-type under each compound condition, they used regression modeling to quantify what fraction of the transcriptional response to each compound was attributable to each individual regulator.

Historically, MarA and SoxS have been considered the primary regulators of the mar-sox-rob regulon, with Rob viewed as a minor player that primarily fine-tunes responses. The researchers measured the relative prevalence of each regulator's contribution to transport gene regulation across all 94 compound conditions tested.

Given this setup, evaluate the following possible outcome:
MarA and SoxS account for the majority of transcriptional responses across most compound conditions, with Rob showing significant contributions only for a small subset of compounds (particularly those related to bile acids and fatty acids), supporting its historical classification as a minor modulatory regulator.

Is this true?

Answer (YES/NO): NO